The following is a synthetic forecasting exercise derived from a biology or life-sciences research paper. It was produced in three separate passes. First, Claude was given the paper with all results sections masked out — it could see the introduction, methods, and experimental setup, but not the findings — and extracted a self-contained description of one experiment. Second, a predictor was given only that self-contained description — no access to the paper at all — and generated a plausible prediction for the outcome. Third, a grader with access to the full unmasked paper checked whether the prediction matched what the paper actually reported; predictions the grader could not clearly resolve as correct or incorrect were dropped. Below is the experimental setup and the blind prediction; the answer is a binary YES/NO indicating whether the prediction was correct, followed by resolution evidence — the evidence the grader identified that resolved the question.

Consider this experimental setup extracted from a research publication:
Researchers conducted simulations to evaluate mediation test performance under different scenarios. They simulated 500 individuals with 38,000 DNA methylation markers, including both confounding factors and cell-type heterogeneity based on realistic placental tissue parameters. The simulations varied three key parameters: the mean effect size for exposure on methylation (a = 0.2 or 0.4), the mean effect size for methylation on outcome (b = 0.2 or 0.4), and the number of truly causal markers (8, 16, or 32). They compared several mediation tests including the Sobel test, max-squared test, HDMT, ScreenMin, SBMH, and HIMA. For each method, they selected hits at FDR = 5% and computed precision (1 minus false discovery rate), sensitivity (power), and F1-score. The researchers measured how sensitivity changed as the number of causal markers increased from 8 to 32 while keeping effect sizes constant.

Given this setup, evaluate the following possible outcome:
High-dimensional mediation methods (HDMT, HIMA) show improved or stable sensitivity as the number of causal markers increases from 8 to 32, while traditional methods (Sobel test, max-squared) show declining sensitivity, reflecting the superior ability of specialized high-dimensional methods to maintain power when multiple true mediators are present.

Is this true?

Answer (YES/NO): NO